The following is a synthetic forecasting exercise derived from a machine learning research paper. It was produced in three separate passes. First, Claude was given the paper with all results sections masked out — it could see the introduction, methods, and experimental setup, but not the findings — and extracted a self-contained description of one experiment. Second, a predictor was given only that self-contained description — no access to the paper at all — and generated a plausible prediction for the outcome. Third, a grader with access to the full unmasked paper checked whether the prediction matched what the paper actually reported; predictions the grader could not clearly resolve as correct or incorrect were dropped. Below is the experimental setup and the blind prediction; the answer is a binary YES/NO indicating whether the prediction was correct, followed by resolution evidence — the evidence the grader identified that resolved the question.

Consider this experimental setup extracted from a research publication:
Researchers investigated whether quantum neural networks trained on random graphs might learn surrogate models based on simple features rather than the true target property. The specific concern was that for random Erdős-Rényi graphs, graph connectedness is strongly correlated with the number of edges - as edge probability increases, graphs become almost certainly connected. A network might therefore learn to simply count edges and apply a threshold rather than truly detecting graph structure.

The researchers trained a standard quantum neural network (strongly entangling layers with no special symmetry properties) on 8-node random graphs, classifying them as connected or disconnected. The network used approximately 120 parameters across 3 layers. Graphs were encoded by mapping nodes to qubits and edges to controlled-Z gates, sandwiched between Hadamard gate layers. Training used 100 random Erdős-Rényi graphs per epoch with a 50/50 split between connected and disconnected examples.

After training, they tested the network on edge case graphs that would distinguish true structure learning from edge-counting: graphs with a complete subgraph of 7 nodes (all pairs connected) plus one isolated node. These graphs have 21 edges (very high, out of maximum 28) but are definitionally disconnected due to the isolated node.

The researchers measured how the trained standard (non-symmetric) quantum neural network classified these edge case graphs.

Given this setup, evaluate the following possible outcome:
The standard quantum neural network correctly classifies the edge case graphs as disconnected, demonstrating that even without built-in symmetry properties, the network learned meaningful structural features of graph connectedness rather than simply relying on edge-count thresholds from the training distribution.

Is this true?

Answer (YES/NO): NO